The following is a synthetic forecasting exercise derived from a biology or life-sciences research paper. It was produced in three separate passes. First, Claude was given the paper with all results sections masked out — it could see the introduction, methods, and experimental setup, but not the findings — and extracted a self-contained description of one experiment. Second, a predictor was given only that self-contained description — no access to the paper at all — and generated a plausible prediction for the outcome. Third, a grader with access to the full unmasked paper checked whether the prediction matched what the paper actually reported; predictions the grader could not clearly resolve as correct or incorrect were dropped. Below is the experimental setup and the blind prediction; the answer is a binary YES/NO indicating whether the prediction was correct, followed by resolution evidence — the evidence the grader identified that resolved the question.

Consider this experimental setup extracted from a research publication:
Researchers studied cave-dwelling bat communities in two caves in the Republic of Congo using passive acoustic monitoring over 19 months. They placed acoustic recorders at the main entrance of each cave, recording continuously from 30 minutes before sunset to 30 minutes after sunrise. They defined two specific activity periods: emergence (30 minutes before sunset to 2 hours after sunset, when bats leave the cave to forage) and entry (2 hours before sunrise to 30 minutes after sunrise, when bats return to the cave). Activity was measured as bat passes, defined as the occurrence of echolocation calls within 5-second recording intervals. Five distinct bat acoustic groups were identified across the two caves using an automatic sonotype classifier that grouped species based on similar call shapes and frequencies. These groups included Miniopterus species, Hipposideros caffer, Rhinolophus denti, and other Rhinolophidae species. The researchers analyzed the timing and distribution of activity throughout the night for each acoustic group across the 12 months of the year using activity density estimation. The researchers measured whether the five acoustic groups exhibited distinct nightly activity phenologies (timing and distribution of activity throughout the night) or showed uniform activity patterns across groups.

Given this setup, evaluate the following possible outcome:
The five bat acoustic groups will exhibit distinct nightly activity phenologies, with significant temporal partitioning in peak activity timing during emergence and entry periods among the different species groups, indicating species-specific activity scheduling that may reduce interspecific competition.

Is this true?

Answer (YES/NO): NO